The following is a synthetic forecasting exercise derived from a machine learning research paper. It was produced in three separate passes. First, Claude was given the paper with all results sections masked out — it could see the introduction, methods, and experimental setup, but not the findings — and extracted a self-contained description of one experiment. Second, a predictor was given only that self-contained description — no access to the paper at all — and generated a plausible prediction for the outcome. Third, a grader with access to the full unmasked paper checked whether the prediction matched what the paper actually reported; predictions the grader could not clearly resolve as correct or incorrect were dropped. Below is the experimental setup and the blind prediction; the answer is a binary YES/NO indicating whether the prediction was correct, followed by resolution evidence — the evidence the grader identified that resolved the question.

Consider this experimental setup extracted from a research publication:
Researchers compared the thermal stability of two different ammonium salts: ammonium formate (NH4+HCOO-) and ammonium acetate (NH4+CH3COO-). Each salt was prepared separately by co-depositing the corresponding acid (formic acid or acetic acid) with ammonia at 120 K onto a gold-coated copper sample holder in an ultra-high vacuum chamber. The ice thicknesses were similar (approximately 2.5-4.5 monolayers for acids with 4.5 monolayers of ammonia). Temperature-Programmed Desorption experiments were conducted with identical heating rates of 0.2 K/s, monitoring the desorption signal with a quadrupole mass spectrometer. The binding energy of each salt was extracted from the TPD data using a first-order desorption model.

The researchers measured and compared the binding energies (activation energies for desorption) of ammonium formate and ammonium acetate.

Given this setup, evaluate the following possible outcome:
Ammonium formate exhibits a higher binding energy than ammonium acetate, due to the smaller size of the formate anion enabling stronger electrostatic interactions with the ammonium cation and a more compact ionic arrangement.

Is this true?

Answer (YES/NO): NO